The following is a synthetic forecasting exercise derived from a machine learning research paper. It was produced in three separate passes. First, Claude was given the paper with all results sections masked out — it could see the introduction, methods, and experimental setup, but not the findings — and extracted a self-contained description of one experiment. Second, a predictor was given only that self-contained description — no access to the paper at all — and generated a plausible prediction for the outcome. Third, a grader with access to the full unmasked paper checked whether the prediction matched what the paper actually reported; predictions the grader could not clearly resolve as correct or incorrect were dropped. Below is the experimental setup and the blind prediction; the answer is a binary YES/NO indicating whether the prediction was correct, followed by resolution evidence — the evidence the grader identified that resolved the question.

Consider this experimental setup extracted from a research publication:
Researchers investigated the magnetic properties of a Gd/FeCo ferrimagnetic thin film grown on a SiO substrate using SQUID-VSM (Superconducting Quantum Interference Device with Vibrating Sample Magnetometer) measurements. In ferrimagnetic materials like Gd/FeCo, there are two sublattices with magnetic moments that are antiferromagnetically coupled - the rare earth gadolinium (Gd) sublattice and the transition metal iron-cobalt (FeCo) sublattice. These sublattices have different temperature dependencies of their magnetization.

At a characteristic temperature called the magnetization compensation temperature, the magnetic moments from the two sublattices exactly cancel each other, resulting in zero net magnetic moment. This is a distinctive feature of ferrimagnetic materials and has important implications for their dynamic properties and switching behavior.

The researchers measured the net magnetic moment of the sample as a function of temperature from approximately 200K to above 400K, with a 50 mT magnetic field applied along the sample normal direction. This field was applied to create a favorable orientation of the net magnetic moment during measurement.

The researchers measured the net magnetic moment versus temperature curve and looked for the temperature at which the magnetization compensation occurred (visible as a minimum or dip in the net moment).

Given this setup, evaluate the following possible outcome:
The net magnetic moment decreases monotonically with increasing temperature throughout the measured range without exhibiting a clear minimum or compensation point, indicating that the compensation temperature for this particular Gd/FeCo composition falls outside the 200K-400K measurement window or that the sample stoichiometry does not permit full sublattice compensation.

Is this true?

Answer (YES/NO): NO